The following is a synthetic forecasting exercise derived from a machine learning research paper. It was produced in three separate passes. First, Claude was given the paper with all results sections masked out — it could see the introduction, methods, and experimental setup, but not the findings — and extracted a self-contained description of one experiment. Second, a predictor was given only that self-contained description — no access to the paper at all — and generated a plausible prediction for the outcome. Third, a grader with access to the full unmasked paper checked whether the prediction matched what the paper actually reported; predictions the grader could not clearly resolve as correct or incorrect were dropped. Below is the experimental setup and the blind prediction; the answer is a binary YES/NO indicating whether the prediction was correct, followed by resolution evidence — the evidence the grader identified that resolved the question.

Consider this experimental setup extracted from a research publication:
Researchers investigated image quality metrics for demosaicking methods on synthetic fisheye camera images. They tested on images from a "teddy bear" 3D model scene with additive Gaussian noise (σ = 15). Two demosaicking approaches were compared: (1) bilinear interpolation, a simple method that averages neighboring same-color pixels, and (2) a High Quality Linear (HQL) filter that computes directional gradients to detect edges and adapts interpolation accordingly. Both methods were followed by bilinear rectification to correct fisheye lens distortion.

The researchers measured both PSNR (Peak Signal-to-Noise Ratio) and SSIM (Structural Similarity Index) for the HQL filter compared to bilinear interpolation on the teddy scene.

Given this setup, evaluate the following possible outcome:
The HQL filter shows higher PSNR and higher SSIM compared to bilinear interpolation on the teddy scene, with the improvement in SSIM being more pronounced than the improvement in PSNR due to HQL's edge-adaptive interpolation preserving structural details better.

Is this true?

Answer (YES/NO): NO